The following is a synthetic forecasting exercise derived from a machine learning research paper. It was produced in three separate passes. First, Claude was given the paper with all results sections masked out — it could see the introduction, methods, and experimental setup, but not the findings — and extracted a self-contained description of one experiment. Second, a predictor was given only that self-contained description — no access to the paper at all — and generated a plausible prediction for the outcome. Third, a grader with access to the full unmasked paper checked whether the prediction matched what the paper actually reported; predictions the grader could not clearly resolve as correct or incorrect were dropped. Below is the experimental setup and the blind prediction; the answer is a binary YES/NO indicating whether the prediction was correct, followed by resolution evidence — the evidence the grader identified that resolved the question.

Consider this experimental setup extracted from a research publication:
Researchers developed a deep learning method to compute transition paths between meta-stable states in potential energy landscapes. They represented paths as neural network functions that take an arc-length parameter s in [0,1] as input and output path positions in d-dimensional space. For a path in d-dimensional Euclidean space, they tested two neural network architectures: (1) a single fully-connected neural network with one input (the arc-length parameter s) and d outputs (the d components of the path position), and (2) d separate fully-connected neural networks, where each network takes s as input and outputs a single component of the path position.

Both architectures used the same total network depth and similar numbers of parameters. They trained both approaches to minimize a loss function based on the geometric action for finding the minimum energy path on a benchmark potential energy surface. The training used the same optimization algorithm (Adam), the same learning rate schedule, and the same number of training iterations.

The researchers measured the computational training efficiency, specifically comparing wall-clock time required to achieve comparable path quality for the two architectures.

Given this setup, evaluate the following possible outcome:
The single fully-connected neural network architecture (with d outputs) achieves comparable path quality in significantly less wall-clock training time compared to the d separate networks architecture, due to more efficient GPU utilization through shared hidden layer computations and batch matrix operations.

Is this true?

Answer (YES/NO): YES